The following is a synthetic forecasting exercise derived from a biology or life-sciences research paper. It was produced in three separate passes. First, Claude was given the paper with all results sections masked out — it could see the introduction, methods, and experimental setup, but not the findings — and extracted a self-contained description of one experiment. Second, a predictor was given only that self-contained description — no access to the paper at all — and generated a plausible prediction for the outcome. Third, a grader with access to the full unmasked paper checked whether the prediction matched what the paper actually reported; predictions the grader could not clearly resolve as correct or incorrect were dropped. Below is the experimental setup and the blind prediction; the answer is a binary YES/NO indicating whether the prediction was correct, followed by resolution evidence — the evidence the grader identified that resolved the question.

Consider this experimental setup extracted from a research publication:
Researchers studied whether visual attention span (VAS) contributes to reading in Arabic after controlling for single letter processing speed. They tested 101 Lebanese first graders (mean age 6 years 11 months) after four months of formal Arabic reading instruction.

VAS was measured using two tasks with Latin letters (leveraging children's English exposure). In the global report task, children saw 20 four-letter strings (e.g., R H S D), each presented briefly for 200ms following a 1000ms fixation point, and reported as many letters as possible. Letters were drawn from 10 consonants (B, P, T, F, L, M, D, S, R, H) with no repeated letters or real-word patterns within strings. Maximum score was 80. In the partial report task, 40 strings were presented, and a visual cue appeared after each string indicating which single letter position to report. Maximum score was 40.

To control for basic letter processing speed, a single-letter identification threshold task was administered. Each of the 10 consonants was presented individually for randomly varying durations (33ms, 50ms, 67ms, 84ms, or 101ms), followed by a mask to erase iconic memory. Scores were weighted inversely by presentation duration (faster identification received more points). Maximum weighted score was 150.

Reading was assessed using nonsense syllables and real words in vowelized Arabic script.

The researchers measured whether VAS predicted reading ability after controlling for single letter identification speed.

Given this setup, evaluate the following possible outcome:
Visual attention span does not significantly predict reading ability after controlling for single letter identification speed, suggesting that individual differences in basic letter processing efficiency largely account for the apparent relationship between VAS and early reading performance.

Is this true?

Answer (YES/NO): NO